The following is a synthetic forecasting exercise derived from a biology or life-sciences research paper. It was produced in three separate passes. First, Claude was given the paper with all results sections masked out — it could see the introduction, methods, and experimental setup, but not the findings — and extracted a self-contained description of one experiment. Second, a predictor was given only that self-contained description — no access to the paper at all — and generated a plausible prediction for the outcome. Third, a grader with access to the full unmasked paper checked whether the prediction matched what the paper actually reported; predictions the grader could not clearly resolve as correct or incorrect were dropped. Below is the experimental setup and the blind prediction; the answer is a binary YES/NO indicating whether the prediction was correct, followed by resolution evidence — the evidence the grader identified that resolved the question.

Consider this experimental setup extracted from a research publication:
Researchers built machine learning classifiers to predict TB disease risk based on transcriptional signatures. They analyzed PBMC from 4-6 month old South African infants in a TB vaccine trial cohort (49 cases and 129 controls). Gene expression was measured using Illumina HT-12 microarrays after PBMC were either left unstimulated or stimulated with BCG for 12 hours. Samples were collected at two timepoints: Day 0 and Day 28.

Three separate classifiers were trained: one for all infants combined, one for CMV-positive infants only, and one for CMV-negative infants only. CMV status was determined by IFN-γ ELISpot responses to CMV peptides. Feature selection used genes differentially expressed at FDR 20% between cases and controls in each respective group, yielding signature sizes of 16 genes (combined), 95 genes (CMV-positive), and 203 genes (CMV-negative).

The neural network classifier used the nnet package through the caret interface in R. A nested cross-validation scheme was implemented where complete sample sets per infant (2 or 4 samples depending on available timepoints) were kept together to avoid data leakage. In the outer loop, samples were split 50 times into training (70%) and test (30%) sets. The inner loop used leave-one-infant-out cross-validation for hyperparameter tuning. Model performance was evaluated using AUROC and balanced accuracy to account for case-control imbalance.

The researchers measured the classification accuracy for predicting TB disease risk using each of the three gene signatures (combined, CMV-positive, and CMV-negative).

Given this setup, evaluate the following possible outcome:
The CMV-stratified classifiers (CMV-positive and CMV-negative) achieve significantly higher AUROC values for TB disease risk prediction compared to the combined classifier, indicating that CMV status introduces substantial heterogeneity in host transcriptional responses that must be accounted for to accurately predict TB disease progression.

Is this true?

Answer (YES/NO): YES